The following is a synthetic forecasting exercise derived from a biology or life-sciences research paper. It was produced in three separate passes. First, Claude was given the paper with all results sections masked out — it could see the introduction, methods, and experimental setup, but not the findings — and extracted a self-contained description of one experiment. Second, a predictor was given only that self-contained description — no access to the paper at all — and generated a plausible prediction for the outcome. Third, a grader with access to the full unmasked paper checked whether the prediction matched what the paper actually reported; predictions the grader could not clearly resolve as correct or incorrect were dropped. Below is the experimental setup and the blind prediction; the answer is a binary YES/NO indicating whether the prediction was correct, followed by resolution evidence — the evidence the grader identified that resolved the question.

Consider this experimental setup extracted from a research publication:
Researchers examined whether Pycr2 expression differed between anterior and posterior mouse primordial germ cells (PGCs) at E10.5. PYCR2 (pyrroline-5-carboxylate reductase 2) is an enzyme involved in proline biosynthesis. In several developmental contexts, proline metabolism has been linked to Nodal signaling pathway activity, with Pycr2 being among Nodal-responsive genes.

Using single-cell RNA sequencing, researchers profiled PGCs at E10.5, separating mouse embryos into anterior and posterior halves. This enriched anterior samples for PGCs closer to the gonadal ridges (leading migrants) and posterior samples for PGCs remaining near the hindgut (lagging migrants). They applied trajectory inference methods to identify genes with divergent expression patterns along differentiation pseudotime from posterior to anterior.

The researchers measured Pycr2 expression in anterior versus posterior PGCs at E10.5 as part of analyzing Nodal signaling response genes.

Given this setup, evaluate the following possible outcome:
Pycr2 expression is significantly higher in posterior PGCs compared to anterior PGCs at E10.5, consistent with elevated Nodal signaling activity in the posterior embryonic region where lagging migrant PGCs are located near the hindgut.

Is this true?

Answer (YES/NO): NO